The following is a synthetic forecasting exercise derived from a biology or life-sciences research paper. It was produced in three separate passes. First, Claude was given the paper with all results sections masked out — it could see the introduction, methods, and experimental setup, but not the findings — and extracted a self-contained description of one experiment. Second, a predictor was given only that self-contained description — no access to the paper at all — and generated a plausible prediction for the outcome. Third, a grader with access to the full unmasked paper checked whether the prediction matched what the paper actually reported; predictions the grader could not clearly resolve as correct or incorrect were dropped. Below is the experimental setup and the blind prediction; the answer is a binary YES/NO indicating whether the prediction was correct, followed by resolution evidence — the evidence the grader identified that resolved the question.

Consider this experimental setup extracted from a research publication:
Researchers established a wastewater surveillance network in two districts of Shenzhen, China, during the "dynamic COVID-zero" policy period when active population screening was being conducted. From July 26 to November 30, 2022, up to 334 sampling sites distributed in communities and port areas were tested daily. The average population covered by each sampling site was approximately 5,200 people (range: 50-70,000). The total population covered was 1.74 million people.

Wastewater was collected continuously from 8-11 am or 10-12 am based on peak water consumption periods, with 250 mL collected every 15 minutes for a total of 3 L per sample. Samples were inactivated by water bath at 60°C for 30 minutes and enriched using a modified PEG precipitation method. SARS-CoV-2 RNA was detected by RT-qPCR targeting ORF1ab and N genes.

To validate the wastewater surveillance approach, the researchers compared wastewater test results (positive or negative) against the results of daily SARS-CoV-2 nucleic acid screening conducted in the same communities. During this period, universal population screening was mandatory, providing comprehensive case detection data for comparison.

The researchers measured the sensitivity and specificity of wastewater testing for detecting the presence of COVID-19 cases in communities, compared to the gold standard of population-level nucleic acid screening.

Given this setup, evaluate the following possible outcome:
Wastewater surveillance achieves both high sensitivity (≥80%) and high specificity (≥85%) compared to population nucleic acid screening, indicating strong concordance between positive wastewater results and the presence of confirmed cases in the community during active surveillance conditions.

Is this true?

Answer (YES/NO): NO